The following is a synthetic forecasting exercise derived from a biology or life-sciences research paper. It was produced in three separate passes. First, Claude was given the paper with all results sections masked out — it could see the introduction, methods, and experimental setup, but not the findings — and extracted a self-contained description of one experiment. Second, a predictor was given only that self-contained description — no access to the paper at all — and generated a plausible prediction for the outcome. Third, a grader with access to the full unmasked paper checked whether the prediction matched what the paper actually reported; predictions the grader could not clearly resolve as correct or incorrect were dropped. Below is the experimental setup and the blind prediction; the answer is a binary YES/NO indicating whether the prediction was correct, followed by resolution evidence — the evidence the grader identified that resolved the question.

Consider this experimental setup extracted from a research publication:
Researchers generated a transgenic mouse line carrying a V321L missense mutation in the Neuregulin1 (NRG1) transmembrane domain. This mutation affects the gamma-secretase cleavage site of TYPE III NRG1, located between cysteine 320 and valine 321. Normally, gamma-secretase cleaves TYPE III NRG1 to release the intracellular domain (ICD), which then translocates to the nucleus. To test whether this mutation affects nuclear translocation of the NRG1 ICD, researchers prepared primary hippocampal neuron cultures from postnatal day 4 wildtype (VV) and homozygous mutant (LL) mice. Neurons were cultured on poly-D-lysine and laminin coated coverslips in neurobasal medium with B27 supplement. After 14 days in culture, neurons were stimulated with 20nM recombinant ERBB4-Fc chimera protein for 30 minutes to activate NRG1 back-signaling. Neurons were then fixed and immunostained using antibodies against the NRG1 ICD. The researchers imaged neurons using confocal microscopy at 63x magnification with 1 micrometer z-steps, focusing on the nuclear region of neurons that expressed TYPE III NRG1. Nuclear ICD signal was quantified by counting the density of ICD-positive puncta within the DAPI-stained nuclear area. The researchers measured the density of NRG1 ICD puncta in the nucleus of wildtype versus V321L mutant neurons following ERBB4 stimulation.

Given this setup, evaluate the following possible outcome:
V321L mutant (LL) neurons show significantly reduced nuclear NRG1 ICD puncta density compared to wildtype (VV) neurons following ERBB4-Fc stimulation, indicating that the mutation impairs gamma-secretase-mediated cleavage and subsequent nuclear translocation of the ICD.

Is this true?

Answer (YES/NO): YES